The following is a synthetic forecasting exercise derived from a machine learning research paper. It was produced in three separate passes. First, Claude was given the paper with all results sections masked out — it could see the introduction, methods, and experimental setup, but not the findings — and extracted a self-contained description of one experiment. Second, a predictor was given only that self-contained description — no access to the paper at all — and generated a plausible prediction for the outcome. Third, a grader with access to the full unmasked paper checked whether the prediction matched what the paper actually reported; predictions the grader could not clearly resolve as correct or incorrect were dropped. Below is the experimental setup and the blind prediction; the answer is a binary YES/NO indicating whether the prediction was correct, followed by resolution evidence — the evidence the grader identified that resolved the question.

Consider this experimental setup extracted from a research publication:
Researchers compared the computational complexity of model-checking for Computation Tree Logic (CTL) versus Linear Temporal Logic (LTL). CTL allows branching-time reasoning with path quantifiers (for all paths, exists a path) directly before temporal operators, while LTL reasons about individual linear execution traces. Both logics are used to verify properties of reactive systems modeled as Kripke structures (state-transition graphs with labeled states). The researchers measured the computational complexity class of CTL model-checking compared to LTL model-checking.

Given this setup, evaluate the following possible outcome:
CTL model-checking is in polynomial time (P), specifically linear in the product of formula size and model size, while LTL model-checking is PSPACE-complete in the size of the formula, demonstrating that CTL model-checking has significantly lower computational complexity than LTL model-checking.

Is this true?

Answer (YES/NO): YES